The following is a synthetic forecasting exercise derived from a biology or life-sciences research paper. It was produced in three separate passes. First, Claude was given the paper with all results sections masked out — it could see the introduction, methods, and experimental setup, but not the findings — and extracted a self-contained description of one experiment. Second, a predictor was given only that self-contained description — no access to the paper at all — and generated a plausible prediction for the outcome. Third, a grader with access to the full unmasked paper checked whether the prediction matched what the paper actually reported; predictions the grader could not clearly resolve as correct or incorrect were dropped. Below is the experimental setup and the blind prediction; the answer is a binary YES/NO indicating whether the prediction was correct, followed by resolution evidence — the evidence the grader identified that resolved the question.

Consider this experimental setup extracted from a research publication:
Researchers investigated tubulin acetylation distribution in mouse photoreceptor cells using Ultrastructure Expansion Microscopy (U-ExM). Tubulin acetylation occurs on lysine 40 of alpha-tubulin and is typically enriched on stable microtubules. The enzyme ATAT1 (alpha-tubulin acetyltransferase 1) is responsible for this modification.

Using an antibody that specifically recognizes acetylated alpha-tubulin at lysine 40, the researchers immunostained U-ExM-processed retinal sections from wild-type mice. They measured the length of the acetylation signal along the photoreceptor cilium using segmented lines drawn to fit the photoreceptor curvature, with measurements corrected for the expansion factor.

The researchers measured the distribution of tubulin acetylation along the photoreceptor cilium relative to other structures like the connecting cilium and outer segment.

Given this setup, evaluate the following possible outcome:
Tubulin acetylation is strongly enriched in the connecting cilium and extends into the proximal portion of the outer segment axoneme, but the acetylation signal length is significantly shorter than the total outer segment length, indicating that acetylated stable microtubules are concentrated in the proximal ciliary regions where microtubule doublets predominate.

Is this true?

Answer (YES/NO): YES